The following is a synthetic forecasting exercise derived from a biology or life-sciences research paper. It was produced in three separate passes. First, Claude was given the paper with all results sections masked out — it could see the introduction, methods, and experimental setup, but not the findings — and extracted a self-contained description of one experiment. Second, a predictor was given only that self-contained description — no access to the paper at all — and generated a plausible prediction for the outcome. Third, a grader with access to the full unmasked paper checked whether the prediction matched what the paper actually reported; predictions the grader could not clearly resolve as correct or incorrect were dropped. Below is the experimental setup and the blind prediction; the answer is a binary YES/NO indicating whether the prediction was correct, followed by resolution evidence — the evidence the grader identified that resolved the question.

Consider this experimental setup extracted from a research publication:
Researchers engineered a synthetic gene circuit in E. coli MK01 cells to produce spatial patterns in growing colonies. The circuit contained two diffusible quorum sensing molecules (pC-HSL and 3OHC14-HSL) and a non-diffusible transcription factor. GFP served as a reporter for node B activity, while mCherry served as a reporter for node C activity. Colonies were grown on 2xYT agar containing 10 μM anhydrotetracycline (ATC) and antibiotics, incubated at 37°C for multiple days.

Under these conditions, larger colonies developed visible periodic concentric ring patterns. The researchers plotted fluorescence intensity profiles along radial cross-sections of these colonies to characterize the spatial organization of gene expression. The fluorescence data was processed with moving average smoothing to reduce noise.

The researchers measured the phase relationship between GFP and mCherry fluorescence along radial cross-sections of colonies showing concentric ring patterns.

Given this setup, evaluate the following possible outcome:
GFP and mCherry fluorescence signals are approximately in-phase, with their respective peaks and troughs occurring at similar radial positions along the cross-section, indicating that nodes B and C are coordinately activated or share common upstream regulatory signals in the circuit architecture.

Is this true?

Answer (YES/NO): NO